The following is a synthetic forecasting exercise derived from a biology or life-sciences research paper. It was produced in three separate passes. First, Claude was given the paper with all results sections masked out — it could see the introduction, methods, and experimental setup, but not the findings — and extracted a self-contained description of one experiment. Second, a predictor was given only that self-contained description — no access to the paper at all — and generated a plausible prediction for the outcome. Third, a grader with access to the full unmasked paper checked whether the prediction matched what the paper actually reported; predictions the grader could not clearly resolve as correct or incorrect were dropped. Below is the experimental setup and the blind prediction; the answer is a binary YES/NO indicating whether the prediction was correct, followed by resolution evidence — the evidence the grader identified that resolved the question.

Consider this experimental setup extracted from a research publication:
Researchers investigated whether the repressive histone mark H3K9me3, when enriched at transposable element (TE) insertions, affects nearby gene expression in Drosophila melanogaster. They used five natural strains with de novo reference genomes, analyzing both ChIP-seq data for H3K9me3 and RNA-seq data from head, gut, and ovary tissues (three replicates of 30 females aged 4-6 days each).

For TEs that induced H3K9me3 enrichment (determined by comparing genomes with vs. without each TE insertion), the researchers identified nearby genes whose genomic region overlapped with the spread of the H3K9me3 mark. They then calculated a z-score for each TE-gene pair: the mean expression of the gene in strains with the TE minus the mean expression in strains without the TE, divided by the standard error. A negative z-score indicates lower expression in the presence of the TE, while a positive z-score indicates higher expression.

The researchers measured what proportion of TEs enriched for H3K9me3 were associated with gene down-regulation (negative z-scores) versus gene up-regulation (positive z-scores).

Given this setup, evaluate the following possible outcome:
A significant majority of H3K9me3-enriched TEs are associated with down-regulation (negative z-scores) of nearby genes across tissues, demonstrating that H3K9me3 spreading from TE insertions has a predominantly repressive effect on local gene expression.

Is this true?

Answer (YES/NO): YES